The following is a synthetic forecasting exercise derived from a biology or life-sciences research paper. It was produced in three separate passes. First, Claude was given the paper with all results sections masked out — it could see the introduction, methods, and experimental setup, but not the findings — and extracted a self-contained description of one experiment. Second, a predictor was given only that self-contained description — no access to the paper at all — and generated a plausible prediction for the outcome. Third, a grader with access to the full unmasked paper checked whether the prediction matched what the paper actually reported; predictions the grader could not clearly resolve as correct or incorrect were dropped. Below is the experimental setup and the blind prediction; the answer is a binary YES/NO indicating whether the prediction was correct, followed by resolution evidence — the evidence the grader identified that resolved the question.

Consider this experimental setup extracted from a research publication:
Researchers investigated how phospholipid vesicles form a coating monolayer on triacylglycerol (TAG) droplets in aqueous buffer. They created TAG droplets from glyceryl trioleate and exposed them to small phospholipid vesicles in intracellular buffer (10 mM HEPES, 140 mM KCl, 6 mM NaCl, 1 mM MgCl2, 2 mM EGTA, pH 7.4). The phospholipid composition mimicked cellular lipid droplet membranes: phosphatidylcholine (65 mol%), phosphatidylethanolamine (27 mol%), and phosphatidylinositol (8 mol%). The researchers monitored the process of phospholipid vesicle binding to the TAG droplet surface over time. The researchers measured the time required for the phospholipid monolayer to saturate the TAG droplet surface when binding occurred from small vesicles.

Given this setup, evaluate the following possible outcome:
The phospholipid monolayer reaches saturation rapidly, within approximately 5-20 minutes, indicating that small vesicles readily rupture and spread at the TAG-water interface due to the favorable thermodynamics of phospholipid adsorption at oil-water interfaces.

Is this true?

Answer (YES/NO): YES